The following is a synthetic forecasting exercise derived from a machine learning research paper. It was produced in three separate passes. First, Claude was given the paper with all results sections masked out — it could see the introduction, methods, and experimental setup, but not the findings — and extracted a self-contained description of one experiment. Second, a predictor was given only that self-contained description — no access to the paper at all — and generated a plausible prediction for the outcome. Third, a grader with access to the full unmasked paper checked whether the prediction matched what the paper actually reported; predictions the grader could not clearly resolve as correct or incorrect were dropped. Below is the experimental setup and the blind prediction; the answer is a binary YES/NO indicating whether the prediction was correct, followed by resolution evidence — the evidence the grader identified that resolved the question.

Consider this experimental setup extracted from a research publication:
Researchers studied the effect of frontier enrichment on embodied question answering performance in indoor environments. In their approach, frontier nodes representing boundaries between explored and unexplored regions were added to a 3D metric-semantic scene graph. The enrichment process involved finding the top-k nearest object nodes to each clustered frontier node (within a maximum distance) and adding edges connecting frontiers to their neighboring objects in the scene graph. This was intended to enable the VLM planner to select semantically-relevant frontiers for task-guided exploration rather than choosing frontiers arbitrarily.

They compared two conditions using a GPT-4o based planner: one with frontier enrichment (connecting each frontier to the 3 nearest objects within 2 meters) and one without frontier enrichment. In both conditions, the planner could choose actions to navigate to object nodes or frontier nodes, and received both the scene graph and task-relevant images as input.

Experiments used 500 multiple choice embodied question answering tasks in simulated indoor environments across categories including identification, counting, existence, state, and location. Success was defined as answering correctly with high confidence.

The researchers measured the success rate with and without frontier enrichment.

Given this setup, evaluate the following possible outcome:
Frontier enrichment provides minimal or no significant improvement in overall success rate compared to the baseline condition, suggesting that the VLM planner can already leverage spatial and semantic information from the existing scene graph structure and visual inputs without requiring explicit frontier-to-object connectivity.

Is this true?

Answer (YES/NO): NO